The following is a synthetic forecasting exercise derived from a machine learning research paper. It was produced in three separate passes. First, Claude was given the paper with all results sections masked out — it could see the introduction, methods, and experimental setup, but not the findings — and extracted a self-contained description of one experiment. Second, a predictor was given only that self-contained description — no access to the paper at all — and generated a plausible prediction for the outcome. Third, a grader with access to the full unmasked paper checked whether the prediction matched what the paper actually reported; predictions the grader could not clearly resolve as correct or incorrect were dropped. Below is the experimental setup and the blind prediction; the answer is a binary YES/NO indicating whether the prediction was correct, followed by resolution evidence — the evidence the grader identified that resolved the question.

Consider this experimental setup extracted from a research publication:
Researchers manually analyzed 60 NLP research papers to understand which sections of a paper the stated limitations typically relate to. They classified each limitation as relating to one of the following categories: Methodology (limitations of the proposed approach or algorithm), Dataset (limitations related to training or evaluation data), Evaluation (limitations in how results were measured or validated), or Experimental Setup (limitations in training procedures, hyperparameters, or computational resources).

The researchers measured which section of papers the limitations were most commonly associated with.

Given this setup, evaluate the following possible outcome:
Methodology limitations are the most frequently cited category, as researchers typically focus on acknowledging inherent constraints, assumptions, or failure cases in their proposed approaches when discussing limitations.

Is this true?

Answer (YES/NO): YES